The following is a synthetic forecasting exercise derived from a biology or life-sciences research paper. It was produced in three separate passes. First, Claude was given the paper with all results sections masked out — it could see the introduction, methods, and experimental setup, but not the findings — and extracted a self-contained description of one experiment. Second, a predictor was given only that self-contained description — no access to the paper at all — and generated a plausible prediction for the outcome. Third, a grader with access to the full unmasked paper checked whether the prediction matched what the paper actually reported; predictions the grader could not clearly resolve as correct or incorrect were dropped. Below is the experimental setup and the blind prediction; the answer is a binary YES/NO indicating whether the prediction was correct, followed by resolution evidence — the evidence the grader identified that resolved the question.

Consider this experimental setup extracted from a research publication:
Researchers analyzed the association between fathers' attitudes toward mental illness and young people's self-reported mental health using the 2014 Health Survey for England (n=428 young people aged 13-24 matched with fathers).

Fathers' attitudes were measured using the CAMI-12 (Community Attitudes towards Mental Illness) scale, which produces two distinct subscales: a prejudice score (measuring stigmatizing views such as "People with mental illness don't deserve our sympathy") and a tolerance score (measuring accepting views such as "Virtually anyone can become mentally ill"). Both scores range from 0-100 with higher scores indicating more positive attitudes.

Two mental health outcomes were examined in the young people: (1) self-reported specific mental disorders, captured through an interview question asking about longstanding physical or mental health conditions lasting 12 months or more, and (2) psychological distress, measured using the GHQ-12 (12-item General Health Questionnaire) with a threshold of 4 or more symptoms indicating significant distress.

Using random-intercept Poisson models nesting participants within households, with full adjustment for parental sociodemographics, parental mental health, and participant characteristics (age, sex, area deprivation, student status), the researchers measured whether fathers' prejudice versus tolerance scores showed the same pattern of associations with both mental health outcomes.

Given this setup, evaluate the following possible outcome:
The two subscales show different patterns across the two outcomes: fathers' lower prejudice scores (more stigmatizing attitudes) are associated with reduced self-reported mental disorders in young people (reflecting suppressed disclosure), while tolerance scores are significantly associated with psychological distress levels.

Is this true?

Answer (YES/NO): YES